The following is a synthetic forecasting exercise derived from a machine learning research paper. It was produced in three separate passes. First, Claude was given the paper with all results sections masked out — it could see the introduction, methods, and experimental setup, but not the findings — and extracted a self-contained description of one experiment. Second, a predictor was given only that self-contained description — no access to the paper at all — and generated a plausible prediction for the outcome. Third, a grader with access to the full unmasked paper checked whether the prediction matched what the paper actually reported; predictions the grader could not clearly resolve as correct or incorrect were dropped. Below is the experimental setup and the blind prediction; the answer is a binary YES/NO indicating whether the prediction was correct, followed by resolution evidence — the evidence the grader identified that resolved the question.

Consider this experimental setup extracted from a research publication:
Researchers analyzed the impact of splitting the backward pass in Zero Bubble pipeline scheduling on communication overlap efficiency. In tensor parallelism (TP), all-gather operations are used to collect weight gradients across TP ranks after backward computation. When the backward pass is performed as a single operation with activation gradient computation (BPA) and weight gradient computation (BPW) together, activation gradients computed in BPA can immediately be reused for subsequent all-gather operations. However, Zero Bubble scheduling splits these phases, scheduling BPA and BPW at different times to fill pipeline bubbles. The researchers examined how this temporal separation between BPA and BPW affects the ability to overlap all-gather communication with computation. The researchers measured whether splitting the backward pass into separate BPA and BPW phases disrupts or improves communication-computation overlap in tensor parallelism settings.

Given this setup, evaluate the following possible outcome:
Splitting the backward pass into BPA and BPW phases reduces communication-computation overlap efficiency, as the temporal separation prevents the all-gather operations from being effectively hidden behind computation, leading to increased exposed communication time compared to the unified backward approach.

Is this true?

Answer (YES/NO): YES